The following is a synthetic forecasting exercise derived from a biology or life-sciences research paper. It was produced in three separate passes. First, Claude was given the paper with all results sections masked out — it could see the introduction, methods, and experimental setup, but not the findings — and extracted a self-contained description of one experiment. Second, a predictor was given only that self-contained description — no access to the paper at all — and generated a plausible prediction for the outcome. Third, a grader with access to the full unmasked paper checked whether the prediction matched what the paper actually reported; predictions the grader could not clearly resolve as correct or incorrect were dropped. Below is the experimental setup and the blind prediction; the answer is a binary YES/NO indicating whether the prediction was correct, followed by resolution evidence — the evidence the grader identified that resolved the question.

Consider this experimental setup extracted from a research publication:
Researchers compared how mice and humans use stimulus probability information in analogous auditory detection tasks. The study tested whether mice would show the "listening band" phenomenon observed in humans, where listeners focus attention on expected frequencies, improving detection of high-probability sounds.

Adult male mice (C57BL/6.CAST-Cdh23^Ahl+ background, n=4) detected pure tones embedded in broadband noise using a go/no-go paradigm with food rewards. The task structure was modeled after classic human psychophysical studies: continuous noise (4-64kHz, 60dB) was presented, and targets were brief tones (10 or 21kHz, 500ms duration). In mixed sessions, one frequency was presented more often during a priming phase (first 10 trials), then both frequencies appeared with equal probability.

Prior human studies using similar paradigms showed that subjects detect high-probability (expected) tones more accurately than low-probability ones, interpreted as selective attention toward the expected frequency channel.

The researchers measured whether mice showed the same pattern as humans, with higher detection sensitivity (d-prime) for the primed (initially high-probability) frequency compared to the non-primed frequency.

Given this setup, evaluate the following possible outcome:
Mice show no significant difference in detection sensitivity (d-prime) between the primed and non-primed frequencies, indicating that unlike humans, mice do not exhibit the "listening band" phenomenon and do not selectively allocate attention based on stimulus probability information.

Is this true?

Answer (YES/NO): NO